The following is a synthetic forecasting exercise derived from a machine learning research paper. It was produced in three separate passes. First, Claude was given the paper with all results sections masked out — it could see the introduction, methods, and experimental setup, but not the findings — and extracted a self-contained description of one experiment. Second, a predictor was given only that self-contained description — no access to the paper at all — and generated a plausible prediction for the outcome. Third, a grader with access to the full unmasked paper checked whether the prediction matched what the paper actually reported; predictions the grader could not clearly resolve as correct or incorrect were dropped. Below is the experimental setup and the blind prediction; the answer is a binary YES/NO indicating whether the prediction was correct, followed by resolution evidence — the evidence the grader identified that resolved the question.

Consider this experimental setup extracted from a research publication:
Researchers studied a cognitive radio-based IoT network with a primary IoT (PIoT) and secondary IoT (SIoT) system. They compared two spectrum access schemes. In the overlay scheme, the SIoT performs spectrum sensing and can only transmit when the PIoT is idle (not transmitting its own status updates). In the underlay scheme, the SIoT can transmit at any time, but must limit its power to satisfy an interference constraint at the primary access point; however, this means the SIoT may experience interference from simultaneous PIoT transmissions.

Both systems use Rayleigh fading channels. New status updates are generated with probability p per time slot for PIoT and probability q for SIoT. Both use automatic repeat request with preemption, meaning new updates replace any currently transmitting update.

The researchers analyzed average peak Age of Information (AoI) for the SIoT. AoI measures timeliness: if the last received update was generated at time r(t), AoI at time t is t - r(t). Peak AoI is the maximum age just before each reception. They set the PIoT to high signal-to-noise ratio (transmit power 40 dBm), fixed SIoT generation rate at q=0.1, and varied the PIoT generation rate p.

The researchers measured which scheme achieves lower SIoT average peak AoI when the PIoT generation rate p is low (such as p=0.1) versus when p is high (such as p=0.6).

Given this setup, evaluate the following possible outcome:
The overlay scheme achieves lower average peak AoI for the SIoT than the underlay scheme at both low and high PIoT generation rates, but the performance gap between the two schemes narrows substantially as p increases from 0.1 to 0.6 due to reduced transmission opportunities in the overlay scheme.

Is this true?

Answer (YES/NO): NO